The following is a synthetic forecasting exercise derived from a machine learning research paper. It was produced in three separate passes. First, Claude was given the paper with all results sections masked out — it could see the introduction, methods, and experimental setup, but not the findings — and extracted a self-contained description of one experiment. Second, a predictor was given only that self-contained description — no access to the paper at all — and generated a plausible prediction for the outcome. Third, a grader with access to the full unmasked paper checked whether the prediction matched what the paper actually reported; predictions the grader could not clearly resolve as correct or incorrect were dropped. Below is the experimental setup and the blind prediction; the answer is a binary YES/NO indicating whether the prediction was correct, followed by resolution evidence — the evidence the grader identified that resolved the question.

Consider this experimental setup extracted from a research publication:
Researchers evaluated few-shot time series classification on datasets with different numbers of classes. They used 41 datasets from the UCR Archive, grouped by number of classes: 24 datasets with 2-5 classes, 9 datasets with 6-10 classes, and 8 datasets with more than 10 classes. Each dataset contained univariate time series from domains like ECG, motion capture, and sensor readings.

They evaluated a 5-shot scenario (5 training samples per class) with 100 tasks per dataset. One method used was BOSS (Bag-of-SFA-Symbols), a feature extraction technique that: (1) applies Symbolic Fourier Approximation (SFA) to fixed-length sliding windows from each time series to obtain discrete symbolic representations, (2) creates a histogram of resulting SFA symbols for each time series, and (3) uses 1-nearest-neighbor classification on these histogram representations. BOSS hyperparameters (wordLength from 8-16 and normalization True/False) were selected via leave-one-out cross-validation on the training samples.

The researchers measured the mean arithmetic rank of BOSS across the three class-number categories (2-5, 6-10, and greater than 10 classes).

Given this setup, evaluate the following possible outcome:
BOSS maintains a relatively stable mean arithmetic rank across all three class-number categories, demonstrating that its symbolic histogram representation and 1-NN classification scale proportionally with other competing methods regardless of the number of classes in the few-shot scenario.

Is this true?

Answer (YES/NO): NO